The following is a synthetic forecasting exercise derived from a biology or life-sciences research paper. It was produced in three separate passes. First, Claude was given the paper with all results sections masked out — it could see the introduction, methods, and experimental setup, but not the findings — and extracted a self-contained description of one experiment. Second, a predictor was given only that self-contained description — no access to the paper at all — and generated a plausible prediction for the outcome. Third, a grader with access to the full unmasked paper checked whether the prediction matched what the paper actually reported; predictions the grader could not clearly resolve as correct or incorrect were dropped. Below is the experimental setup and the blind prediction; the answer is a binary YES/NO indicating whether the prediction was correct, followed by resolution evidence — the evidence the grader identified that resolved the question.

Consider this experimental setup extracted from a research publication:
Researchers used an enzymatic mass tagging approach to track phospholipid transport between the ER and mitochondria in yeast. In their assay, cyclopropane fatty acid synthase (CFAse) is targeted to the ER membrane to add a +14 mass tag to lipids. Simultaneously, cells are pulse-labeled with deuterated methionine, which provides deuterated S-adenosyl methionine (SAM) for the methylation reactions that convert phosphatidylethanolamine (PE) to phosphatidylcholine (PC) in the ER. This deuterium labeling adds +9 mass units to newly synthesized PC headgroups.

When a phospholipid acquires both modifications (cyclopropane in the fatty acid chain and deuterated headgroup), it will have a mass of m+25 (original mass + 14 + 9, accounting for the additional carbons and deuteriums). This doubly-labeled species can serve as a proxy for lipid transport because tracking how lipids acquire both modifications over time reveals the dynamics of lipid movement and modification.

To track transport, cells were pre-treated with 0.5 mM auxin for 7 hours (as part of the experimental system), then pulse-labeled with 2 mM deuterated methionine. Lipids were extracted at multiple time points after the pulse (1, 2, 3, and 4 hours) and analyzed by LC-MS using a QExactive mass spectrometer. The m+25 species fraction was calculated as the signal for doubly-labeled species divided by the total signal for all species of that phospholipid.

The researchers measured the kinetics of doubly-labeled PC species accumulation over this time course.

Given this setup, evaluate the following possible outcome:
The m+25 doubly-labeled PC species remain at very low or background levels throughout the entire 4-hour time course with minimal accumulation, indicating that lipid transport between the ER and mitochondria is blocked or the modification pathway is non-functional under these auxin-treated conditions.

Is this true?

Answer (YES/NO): NO